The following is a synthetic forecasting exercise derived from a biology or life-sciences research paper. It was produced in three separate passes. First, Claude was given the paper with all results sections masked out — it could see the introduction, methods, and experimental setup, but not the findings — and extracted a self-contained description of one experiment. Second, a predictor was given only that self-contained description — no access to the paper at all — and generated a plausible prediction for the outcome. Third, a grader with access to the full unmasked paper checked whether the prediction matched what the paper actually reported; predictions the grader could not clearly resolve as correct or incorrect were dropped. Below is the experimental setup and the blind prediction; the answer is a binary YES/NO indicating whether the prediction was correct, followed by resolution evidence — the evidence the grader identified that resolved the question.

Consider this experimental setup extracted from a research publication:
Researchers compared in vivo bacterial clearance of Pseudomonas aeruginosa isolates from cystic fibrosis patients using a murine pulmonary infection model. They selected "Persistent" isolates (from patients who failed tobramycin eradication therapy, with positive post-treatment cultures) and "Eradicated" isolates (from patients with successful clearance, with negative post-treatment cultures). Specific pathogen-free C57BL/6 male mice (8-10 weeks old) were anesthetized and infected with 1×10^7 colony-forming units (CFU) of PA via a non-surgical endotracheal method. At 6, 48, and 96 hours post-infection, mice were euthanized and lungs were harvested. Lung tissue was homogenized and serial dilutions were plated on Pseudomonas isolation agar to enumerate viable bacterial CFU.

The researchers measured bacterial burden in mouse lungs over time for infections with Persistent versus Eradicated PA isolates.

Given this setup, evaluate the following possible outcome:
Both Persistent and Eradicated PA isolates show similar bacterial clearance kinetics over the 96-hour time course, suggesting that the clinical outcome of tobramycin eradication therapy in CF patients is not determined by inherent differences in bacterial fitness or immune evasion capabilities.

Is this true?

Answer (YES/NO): NO